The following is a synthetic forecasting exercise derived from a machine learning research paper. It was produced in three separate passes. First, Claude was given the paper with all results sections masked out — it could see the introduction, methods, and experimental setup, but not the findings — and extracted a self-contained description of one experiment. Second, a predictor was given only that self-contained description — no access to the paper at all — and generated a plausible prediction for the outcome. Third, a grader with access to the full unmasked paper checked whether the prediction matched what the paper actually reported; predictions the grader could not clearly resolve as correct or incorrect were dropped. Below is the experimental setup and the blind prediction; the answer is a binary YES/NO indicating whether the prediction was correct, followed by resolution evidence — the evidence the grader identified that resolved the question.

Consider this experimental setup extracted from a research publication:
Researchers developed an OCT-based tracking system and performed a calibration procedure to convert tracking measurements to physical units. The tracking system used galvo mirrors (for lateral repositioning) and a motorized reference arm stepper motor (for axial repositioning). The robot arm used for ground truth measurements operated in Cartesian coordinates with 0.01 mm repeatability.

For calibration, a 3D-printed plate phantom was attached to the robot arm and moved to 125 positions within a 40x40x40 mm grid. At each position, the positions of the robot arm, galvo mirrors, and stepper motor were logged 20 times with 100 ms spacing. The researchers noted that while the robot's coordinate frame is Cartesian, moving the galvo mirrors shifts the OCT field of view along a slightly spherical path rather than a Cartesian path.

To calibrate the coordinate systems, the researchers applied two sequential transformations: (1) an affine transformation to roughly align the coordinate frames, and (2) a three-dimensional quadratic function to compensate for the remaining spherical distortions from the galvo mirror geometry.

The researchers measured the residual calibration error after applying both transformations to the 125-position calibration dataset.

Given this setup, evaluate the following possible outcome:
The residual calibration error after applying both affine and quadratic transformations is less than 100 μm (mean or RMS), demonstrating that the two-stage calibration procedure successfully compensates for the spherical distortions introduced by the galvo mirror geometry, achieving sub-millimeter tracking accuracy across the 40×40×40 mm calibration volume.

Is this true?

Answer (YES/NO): NO